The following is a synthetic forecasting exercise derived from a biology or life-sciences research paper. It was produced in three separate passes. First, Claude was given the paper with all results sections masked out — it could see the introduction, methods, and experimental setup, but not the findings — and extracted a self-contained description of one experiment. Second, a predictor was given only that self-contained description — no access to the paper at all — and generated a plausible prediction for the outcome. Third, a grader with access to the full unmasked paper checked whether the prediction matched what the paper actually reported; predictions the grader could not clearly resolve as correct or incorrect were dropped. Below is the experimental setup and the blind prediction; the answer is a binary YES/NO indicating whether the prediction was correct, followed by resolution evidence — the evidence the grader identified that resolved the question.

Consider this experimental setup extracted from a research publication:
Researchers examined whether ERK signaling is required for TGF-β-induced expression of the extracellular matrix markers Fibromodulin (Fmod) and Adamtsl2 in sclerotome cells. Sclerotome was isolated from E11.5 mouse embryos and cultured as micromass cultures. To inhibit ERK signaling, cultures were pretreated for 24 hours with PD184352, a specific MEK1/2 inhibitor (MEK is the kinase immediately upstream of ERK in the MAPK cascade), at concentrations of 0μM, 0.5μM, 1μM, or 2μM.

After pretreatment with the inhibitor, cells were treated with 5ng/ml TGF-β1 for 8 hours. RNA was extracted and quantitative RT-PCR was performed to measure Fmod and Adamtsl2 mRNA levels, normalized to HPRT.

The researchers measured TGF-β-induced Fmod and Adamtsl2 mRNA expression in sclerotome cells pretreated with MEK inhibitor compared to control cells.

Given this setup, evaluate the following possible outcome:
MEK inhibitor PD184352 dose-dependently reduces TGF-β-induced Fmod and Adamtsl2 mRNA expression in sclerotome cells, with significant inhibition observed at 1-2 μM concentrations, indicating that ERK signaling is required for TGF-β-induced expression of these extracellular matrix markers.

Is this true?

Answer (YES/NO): YES